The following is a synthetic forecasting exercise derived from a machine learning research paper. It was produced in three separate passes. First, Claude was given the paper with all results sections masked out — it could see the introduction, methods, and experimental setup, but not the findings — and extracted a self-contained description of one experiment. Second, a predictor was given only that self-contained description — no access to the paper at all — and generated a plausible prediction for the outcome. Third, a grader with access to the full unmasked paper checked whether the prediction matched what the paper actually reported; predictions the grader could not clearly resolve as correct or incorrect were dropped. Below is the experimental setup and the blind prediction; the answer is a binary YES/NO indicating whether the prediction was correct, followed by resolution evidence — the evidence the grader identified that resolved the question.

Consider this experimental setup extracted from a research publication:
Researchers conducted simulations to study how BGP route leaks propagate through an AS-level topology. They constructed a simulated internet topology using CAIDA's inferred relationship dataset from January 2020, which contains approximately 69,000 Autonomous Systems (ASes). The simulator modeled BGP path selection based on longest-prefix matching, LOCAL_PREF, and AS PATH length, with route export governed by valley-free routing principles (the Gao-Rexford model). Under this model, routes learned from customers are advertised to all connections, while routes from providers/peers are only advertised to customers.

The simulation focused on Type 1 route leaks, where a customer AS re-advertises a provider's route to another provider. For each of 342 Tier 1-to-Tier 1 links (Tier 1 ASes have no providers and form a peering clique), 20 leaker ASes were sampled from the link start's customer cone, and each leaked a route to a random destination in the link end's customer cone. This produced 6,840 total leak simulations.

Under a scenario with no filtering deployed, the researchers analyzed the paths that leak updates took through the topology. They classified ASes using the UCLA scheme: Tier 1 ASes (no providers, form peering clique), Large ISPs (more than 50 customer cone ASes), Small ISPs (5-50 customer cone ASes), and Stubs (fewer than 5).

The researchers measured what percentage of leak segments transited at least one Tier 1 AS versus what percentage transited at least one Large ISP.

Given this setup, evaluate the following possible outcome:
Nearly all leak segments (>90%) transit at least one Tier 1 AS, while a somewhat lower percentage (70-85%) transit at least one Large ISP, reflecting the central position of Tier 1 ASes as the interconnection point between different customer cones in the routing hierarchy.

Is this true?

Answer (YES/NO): NO